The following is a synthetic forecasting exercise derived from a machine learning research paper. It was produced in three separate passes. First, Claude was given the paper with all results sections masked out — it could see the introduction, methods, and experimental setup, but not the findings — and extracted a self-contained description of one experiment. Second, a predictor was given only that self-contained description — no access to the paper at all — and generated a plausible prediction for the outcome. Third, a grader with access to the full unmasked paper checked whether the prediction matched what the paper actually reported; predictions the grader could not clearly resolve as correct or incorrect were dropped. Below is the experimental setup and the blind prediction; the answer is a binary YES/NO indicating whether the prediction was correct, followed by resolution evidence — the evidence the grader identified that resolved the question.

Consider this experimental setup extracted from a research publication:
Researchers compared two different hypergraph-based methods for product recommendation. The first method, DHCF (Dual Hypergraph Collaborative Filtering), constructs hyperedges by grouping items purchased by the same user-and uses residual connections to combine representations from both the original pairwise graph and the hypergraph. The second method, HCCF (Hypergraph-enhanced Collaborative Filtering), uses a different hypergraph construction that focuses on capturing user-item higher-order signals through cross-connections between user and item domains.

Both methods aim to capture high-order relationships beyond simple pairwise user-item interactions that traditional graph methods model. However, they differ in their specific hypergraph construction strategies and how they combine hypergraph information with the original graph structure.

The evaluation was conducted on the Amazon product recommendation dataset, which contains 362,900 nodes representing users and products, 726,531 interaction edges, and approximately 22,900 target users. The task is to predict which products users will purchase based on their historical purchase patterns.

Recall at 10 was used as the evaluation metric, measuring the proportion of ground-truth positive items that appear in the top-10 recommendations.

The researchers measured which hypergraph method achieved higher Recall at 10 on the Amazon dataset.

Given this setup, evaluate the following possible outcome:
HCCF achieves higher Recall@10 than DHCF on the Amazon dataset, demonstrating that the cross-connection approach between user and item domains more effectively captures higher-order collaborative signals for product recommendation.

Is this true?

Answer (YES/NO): YES